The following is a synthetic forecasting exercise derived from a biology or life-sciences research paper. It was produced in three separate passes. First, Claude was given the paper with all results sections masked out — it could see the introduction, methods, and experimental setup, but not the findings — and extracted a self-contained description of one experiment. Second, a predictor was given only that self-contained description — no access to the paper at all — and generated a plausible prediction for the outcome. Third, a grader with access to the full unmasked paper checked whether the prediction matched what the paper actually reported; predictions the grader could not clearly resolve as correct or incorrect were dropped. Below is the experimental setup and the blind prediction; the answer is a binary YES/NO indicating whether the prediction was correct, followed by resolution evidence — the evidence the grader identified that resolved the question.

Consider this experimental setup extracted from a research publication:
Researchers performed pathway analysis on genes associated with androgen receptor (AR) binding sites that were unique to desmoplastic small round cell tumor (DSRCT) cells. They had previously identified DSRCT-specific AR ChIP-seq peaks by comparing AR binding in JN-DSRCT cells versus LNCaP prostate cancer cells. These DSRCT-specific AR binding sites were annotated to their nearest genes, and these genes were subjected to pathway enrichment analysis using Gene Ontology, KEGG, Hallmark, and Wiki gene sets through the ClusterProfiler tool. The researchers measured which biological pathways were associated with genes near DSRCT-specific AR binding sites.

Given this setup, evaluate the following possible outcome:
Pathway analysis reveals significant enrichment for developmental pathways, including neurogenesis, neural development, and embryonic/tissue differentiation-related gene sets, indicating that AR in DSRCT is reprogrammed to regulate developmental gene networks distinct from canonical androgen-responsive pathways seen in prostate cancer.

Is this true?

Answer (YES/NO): YES